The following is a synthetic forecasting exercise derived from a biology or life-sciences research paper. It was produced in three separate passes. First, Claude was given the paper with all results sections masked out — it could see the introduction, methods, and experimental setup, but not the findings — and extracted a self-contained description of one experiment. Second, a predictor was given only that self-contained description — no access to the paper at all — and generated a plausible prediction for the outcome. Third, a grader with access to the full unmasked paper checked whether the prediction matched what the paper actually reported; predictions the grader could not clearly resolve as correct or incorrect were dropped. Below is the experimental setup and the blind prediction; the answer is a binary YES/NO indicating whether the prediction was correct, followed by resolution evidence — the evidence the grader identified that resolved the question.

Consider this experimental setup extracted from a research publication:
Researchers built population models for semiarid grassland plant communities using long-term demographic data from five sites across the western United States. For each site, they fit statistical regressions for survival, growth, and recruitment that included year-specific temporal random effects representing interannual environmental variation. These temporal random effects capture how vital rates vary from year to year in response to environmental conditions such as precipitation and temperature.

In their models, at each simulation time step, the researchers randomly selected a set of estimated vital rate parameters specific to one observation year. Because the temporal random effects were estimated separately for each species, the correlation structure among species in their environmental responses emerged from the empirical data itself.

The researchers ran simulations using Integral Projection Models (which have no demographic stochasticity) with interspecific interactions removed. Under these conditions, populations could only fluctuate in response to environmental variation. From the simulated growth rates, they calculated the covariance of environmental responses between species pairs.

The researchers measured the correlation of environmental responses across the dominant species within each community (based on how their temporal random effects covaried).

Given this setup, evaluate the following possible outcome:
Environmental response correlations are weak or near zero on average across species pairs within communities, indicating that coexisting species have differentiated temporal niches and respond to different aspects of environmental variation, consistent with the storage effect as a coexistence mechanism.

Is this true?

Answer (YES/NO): NO